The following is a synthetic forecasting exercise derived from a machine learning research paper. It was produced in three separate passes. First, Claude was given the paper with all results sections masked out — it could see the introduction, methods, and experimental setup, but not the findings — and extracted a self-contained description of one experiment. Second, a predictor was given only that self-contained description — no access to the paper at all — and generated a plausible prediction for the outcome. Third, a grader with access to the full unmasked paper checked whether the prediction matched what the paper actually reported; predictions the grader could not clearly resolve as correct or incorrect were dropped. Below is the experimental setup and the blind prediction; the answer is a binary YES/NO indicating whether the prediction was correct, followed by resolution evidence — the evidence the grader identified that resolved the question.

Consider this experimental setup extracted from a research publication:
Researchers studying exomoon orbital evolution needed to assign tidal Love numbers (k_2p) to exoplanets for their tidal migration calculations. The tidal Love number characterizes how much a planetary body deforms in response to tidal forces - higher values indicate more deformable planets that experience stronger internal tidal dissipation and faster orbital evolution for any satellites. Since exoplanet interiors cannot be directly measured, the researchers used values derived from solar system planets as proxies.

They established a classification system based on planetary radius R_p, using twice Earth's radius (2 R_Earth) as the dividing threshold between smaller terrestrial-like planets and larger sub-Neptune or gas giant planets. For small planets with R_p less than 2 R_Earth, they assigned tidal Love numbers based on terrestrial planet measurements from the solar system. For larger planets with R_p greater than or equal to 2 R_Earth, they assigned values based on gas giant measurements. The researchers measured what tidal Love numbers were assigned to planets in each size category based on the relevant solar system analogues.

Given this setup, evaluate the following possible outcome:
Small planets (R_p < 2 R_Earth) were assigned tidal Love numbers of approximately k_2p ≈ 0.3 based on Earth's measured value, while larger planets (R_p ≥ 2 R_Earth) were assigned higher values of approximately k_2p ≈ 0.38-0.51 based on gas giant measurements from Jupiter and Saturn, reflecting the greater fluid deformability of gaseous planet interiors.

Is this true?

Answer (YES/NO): NO